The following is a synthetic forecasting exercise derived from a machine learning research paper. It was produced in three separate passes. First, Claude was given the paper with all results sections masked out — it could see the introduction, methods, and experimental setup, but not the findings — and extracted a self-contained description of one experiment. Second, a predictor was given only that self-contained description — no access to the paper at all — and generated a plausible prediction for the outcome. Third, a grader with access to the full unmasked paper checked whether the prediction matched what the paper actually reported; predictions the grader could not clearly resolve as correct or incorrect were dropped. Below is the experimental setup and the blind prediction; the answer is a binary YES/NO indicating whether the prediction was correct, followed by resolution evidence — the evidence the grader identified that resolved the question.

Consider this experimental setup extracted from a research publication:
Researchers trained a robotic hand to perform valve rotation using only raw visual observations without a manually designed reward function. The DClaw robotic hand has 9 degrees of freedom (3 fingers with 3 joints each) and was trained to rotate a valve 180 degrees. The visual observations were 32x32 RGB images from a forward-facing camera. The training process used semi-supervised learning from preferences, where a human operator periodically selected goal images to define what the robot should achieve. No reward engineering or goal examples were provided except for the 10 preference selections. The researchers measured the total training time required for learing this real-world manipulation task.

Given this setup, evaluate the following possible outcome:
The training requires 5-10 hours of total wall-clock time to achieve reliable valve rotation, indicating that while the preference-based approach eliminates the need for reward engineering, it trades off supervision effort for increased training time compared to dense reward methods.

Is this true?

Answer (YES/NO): NO